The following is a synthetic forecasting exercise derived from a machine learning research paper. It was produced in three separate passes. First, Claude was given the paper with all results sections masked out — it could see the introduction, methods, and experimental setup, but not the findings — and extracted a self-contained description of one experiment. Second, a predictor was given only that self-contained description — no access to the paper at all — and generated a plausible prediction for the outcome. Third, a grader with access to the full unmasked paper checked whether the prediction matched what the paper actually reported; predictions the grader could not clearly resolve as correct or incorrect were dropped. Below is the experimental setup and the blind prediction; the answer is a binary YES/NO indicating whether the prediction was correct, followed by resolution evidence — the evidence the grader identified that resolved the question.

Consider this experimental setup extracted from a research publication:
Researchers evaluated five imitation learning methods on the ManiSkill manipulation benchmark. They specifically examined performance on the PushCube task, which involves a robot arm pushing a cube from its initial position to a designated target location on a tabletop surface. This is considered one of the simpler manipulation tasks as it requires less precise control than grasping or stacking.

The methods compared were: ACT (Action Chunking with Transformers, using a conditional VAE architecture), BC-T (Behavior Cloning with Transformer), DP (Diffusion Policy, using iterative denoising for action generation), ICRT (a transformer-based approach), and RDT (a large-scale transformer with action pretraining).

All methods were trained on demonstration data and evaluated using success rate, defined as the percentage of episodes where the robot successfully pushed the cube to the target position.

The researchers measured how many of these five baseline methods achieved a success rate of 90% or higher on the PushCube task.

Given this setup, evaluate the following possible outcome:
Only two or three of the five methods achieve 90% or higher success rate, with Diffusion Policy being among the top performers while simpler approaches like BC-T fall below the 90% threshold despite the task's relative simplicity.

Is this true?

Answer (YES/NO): NO